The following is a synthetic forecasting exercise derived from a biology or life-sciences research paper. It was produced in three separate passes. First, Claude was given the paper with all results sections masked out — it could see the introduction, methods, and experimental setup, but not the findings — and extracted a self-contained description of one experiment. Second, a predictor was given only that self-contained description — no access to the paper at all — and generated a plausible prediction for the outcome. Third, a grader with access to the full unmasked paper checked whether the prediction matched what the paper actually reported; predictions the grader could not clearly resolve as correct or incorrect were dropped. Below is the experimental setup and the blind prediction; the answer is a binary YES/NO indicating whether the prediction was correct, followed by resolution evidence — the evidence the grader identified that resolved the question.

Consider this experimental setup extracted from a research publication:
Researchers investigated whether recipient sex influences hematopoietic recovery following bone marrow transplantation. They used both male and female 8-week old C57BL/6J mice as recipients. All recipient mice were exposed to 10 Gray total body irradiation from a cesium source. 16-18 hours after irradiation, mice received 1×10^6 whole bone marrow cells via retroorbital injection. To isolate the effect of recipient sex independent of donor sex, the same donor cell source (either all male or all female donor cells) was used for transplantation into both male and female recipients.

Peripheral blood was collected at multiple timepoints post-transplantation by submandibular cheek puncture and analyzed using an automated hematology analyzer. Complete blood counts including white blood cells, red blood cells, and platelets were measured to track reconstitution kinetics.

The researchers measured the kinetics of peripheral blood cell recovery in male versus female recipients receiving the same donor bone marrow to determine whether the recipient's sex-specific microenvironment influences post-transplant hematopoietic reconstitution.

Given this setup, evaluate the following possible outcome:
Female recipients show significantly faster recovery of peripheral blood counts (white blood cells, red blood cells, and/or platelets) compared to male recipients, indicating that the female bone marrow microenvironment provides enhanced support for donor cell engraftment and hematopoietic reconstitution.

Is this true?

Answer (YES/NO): NO